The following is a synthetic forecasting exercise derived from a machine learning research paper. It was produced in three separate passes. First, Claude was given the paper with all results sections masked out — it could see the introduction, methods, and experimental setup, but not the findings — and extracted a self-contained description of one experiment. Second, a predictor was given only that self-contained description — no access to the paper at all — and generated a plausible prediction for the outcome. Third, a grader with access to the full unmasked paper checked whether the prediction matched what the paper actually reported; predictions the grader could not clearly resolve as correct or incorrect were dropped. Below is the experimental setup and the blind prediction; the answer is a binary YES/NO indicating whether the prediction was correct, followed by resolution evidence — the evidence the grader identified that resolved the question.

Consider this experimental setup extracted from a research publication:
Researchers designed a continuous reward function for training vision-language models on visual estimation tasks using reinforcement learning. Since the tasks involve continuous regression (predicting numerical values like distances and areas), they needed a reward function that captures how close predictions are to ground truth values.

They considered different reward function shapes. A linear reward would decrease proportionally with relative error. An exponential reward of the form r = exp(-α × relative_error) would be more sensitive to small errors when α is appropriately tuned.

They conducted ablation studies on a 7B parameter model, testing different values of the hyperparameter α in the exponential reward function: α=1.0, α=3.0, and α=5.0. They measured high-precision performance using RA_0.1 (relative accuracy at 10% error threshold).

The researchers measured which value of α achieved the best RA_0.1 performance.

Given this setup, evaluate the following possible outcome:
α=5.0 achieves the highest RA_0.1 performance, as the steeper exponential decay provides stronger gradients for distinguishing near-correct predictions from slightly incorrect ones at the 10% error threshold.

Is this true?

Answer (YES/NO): NO